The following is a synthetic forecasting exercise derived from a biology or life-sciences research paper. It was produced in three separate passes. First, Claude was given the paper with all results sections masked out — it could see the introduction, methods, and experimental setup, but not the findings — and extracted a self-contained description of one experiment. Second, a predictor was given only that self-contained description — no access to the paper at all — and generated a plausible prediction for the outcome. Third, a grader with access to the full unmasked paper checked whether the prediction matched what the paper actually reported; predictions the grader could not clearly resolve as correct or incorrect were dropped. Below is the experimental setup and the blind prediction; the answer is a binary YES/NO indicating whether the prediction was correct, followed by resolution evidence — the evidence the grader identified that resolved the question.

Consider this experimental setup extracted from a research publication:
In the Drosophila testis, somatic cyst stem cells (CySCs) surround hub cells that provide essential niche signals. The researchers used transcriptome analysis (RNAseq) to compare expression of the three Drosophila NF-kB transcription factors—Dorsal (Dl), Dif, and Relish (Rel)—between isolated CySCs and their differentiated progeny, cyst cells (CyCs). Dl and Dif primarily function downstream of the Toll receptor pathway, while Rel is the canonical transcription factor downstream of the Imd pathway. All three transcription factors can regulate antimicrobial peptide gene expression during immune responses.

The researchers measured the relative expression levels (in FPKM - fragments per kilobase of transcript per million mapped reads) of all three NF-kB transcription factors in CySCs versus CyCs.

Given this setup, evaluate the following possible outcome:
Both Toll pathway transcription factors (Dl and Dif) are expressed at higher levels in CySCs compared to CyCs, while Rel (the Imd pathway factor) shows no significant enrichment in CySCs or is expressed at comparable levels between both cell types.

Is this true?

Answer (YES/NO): NO